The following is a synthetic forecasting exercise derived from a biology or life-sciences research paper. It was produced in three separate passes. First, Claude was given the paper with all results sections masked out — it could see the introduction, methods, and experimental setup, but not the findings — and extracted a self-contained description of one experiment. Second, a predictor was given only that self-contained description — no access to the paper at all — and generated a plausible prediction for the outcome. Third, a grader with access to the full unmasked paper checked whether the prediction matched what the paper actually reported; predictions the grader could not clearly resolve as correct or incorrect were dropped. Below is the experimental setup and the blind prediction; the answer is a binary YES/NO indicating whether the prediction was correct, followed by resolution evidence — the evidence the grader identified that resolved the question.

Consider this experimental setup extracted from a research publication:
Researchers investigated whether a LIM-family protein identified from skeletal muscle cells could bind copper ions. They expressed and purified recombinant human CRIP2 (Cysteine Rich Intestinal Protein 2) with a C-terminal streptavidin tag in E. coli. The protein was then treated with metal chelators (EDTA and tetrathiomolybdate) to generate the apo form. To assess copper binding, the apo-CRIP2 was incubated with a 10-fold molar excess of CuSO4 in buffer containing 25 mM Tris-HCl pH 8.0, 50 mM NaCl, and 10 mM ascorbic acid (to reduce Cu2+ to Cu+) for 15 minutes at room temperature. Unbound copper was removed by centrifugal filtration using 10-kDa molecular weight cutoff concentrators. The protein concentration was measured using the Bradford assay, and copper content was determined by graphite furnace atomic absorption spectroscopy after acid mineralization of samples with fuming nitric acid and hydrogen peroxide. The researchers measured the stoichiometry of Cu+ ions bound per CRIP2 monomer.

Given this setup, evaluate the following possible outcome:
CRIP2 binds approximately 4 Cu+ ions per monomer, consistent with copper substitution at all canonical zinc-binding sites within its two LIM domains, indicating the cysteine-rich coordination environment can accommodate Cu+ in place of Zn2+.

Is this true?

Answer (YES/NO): YES